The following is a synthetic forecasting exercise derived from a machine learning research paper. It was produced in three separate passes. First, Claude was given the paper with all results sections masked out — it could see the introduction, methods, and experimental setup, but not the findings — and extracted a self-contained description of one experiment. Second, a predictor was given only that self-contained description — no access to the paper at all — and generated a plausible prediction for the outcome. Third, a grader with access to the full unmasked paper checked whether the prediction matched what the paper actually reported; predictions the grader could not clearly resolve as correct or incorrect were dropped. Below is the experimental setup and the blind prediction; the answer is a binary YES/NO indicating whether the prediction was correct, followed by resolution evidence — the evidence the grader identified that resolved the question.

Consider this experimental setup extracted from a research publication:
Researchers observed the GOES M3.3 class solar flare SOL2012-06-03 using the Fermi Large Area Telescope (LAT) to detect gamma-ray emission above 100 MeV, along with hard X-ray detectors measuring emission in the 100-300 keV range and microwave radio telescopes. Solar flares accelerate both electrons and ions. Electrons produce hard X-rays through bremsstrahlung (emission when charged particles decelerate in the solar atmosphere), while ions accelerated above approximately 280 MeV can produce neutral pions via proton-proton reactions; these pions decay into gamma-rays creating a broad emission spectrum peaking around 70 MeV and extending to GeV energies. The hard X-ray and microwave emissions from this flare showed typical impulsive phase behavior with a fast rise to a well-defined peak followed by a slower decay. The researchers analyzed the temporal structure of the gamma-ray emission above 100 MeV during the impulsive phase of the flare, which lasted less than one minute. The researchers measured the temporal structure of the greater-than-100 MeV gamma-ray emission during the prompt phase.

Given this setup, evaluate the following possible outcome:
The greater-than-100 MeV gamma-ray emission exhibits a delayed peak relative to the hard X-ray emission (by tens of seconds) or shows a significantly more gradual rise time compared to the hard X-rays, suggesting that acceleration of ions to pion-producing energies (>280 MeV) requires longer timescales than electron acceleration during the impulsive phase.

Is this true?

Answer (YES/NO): NO